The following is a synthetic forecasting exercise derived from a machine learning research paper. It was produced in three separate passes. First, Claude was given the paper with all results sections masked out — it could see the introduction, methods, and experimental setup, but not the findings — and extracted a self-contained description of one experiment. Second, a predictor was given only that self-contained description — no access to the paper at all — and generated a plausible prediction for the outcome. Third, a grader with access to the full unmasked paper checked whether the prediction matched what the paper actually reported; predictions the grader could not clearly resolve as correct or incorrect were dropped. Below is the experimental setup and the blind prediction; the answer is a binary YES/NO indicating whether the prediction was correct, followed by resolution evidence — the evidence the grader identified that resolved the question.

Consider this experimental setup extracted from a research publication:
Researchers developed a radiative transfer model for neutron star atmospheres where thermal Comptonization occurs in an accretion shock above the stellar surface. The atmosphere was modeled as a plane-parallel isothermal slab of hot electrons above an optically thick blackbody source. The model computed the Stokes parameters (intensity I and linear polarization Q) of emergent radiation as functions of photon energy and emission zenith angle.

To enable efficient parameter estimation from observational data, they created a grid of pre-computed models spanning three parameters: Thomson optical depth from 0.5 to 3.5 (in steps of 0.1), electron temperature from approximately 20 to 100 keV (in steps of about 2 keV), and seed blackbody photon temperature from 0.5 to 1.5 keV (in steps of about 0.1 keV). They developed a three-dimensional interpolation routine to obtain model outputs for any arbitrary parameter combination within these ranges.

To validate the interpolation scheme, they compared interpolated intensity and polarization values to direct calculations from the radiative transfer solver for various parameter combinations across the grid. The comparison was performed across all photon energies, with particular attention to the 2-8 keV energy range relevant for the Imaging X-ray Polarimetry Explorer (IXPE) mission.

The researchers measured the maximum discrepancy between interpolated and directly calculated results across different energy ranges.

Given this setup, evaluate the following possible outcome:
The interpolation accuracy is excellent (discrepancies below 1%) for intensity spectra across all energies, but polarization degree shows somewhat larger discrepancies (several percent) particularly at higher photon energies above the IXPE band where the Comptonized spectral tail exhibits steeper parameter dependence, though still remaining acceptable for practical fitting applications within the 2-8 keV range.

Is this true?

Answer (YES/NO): NO